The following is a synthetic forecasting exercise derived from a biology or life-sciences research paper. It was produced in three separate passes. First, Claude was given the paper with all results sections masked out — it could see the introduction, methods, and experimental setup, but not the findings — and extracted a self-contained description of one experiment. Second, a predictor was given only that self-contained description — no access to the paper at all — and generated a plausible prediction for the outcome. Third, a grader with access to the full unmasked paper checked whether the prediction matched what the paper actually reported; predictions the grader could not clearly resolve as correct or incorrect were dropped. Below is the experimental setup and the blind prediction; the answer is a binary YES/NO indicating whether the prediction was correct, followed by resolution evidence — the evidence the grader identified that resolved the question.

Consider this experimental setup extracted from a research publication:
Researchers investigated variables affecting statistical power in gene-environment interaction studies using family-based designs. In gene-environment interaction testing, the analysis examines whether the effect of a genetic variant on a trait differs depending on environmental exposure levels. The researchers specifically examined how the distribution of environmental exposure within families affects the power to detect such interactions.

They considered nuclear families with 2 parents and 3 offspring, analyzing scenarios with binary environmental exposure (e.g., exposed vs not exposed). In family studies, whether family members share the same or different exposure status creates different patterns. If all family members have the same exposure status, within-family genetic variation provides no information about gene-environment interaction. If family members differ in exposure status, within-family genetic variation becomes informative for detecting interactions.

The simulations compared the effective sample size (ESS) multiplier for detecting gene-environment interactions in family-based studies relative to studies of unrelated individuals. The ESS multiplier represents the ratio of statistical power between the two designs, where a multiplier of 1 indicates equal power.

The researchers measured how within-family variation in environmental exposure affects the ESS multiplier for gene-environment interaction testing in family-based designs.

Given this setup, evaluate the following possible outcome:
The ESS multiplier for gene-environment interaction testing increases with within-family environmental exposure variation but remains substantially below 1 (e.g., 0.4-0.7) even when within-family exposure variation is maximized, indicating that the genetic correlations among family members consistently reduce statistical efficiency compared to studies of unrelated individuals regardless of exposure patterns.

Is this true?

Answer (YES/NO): NO